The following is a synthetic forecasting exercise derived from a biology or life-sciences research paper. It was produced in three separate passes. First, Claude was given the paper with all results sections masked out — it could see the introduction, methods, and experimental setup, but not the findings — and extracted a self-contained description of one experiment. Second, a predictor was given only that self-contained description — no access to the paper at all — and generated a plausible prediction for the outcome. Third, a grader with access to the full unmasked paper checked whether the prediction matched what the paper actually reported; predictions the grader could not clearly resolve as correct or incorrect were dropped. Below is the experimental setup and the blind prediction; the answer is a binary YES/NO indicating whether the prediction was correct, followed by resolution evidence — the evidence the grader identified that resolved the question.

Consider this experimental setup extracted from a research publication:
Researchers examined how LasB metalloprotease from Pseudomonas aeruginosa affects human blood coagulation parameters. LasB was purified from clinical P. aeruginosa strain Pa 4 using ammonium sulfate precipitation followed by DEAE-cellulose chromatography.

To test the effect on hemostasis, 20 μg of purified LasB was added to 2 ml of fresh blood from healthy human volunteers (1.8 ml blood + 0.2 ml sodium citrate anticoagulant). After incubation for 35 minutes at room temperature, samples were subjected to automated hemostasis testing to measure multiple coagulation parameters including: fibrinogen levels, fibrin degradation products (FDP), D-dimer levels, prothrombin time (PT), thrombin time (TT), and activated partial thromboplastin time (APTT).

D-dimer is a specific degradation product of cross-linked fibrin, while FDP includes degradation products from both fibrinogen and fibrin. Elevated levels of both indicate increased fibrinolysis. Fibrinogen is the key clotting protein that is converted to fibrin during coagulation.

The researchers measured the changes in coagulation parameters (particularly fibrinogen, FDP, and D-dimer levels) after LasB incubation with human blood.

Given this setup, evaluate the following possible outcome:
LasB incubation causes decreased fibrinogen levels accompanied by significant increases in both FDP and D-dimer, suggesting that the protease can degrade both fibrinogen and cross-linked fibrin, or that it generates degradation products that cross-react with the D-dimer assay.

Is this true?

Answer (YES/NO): YES